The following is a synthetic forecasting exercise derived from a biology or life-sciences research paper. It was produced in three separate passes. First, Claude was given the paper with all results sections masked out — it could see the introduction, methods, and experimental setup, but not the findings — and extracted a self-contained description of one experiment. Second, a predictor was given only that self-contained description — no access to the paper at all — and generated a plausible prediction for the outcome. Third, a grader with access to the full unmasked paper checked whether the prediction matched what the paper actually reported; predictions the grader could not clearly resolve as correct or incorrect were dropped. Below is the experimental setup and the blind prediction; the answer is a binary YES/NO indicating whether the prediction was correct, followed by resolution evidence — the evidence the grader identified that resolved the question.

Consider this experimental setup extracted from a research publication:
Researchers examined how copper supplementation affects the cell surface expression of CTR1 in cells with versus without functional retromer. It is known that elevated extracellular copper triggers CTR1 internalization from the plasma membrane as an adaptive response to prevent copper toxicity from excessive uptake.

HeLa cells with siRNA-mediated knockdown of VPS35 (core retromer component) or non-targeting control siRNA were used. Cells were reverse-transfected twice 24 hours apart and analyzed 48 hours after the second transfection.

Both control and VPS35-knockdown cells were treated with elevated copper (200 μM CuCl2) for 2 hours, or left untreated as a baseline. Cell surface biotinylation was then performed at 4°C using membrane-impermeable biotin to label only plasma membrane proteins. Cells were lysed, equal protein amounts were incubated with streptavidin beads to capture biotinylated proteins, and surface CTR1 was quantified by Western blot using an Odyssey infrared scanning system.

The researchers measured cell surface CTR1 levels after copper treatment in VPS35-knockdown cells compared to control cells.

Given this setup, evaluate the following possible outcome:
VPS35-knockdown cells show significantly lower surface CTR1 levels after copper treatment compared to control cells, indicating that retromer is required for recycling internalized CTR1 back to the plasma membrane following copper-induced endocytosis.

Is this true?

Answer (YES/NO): YES